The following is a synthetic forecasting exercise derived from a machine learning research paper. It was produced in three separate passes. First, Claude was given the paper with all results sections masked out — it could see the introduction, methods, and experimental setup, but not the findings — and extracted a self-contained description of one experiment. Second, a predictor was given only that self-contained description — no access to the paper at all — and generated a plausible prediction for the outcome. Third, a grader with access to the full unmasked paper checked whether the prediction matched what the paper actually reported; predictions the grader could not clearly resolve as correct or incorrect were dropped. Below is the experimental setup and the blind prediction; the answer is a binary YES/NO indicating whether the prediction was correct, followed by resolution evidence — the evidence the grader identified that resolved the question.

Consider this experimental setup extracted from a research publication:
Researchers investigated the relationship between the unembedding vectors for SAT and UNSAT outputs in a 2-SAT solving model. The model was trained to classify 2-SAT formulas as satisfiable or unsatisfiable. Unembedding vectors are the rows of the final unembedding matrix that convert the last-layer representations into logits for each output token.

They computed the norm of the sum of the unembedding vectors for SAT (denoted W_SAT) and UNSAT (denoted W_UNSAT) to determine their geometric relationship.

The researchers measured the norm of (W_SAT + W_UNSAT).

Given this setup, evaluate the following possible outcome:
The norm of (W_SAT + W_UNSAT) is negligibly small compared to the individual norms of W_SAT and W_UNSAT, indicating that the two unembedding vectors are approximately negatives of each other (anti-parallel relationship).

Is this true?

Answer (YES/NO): YES